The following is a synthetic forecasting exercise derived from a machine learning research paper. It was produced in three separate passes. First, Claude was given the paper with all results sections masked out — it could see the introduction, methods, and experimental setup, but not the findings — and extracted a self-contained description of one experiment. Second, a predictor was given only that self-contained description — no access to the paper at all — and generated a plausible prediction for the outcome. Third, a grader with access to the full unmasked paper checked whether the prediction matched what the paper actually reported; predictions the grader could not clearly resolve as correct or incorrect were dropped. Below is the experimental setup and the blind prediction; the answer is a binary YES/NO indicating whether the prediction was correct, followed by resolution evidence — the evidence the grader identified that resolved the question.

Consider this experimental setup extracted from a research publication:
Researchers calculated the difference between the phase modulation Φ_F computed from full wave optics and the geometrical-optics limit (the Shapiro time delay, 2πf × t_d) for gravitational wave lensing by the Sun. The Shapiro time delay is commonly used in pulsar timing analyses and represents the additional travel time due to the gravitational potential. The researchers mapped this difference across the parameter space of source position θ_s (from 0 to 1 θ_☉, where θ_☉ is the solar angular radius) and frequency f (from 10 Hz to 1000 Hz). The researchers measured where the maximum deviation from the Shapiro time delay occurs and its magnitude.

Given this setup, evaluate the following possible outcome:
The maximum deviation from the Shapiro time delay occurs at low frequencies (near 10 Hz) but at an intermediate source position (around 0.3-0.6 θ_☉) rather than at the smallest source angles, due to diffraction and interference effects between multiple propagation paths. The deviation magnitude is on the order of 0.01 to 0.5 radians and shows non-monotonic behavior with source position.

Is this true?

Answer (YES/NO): NO